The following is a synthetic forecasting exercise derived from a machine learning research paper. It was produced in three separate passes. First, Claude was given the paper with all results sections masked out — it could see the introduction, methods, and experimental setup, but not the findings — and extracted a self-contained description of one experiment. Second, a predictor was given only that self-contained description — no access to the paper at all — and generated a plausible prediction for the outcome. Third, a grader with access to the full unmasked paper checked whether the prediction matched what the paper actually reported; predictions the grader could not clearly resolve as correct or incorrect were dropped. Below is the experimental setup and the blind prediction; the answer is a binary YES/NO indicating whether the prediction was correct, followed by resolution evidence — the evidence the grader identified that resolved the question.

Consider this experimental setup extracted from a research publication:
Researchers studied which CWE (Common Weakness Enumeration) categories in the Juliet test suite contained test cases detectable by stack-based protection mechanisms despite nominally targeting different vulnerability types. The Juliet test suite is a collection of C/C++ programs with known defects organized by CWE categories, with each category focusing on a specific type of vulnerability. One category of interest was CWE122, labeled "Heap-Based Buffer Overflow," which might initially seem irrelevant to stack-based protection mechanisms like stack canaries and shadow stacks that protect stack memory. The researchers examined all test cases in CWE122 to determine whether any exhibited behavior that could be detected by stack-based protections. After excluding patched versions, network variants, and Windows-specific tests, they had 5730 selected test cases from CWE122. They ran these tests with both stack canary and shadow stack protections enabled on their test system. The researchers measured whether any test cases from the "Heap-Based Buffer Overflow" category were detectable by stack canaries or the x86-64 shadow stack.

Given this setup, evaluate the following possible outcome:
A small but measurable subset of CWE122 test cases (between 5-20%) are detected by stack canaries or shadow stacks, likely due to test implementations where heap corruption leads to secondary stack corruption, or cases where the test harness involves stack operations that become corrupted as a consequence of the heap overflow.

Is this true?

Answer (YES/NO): NO